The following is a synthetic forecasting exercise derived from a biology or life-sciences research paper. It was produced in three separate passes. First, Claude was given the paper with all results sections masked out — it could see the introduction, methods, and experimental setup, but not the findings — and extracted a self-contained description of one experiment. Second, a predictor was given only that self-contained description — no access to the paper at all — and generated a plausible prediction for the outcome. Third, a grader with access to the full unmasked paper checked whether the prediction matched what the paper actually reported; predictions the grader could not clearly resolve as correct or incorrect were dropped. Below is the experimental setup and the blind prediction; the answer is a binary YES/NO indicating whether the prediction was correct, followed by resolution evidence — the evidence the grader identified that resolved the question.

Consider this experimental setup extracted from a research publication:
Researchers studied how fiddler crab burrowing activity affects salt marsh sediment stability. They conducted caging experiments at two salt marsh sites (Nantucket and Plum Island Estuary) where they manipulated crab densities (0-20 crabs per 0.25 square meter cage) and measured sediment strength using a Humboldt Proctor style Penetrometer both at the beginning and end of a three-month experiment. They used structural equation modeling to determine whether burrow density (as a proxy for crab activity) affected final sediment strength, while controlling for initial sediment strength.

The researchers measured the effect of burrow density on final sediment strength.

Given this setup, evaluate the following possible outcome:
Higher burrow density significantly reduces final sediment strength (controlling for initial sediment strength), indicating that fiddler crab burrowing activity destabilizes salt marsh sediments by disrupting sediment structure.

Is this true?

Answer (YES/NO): YES